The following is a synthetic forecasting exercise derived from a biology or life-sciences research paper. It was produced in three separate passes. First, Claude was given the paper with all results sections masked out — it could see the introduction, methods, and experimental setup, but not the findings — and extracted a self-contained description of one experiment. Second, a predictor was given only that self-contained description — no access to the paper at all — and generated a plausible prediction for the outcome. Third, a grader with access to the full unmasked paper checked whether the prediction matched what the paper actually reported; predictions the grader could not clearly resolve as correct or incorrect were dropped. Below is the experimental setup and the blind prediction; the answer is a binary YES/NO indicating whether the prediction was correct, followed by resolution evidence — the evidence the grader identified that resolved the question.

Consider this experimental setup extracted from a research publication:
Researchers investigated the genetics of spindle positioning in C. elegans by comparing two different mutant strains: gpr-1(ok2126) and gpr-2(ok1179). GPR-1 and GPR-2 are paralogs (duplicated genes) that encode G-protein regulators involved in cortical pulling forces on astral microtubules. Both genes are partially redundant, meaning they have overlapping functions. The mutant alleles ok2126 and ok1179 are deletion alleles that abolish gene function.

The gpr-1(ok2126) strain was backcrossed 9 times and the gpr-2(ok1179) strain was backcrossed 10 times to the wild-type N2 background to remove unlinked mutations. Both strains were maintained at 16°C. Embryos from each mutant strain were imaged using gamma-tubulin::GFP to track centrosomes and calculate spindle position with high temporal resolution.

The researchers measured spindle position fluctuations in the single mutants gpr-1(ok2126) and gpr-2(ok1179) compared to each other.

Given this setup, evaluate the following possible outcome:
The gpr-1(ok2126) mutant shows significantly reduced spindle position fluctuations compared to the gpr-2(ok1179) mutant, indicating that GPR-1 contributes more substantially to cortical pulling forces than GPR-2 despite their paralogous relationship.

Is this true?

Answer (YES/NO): NO